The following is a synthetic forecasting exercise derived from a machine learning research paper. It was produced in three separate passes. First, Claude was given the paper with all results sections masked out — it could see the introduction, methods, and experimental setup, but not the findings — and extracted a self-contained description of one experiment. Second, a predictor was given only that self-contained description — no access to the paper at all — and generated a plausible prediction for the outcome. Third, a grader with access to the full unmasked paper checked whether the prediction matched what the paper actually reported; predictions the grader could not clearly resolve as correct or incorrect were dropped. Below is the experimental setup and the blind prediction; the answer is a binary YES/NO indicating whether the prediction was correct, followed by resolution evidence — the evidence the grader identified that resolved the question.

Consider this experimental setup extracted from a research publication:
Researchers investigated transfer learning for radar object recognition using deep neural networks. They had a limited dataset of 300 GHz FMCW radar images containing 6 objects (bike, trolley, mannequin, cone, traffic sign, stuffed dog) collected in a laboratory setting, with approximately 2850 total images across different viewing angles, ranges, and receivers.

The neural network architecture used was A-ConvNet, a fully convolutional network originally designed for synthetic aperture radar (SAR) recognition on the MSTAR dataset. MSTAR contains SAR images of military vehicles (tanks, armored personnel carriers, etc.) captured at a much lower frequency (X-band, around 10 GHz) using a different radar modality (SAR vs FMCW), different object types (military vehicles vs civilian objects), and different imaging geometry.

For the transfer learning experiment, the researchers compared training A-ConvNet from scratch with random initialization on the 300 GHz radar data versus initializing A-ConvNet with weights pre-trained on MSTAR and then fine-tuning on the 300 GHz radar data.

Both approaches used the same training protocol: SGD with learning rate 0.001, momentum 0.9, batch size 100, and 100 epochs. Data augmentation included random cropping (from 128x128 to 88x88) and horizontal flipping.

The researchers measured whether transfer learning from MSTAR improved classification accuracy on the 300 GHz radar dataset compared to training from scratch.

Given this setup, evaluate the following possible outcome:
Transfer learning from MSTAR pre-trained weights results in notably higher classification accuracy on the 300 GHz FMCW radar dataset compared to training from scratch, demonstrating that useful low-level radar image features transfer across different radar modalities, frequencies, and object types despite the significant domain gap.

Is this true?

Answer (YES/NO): NO